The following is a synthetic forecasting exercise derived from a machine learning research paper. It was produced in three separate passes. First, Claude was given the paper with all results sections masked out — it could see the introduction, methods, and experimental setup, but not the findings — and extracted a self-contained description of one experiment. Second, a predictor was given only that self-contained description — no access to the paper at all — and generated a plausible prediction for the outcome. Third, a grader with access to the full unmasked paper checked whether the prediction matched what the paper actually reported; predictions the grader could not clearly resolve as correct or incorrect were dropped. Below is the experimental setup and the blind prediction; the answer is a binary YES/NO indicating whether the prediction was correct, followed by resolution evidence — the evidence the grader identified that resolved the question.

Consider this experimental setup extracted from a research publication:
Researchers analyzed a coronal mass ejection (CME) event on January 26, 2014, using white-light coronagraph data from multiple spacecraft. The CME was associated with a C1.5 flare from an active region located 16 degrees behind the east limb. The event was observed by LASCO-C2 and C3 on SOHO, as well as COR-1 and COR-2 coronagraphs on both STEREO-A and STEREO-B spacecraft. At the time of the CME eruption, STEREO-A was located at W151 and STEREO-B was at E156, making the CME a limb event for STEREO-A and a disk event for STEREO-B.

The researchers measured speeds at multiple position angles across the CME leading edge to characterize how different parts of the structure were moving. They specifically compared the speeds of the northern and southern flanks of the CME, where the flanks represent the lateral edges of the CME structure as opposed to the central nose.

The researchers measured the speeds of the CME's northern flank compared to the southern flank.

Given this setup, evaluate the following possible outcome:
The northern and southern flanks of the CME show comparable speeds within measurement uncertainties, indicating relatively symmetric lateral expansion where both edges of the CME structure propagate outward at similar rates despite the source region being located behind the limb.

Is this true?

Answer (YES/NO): NO